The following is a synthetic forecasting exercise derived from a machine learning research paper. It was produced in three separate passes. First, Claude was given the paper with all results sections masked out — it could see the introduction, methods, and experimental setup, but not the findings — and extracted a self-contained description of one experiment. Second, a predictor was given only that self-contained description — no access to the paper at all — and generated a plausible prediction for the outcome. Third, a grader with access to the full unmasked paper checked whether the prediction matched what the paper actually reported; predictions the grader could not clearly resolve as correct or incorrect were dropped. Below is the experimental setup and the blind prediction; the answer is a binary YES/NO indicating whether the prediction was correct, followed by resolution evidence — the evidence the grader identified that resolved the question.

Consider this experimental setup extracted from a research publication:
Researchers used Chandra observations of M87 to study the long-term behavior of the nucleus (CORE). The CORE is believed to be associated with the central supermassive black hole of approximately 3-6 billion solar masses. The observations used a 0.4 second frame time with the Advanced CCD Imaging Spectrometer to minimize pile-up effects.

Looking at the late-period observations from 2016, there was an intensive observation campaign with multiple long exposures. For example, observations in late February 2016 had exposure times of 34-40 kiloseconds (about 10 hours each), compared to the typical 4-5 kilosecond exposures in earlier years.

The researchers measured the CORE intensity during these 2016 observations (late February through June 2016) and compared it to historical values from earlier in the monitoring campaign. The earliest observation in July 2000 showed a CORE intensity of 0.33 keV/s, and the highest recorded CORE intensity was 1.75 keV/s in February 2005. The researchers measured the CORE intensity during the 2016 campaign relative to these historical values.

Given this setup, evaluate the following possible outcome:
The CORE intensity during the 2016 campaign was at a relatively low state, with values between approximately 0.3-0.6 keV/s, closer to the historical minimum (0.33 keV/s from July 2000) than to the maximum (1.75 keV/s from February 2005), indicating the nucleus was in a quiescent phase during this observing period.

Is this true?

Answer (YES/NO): NO